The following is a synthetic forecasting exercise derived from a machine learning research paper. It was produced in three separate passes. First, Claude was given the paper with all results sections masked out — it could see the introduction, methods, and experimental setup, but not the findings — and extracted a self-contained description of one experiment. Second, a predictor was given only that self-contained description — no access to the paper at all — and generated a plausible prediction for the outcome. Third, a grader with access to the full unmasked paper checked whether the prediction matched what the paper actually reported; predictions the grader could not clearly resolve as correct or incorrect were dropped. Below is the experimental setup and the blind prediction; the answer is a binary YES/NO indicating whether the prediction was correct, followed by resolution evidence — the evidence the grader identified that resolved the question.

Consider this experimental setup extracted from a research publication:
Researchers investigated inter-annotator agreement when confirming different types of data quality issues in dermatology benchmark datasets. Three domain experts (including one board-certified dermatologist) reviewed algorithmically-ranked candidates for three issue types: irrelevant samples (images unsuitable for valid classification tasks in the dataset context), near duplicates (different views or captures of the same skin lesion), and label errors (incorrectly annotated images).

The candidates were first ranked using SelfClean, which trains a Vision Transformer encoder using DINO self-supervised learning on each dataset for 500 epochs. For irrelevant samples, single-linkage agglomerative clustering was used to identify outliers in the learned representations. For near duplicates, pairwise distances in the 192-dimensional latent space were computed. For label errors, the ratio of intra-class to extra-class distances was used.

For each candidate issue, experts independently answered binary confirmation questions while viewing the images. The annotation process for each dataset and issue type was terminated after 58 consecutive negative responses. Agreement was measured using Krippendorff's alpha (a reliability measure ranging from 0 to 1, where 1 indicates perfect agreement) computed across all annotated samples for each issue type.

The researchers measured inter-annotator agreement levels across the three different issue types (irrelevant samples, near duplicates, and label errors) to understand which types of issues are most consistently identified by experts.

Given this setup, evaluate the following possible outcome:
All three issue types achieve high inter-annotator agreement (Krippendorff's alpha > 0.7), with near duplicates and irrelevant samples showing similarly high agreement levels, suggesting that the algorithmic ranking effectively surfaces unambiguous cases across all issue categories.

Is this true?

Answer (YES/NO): NO